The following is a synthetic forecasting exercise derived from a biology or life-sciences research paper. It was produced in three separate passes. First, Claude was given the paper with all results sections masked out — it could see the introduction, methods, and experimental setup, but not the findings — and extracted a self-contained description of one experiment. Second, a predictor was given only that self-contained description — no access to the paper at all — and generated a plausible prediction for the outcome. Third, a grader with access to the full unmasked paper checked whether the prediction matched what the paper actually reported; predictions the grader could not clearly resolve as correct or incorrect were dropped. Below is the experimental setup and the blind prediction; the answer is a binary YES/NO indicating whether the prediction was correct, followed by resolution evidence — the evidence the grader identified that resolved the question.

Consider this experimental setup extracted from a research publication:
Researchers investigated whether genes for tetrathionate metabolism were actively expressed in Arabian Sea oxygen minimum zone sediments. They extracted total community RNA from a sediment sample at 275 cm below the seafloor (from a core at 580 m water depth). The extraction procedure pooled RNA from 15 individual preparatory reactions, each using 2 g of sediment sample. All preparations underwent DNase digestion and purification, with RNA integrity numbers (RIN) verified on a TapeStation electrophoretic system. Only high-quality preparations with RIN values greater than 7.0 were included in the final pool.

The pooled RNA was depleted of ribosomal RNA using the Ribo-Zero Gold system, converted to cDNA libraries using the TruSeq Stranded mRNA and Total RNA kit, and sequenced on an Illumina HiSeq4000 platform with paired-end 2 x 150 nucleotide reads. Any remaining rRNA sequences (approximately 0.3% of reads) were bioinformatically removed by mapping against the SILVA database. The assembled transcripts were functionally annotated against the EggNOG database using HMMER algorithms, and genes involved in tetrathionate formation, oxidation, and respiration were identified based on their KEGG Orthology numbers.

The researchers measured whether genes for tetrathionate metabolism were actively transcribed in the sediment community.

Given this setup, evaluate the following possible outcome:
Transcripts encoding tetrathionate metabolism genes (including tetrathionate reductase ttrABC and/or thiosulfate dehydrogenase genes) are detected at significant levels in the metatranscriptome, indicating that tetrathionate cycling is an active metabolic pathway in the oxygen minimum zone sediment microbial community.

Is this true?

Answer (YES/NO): NO